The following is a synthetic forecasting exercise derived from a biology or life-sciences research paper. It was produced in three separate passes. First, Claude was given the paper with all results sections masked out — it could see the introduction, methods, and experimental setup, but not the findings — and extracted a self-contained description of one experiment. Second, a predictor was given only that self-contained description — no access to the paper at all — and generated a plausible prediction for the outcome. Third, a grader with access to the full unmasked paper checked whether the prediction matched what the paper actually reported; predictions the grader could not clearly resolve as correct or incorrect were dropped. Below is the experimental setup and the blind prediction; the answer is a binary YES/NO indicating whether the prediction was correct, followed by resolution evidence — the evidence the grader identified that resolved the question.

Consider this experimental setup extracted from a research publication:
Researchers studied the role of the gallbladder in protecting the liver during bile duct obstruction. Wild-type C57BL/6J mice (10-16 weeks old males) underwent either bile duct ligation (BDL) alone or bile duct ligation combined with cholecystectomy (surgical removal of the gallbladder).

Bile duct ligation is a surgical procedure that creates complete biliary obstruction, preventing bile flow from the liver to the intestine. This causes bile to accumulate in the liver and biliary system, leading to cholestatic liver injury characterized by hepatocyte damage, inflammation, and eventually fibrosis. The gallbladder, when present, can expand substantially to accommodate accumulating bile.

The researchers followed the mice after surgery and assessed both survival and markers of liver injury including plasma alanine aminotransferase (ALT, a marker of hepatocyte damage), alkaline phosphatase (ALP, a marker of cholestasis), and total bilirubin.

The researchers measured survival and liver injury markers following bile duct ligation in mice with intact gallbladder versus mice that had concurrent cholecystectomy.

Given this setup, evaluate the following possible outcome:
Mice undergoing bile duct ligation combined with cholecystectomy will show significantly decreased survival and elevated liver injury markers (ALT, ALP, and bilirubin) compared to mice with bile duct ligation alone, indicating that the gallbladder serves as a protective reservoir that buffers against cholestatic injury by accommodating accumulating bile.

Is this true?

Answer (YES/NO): NO